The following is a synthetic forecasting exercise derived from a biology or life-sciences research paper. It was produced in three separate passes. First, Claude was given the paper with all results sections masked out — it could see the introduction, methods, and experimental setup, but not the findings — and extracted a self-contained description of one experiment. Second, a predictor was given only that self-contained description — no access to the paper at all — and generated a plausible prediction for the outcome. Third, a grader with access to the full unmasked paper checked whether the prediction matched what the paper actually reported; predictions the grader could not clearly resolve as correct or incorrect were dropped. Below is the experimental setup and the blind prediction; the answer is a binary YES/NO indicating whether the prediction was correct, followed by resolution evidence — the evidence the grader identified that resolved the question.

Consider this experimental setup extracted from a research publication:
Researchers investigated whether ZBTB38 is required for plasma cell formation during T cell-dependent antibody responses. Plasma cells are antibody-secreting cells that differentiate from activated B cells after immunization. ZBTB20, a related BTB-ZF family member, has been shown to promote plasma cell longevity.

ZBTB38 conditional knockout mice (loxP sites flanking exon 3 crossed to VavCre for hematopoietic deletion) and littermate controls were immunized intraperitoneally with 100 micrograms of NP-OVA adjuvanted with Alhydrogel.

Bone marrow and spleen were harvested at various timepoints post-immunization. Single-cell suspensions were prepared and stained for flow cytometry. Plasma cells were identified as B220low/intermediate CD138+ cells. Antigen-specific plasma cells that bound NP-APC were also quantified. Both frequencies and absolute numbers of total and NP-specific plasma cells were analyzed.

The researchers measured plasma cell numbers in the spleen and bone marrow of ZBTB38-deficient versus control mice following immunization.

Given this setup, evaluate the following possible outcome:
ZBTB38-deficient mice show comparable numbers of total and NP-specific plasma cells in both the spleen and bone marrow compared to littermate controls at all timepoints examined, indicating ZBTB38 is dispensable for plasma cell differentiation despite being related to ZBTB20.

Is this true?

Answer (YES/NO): NO